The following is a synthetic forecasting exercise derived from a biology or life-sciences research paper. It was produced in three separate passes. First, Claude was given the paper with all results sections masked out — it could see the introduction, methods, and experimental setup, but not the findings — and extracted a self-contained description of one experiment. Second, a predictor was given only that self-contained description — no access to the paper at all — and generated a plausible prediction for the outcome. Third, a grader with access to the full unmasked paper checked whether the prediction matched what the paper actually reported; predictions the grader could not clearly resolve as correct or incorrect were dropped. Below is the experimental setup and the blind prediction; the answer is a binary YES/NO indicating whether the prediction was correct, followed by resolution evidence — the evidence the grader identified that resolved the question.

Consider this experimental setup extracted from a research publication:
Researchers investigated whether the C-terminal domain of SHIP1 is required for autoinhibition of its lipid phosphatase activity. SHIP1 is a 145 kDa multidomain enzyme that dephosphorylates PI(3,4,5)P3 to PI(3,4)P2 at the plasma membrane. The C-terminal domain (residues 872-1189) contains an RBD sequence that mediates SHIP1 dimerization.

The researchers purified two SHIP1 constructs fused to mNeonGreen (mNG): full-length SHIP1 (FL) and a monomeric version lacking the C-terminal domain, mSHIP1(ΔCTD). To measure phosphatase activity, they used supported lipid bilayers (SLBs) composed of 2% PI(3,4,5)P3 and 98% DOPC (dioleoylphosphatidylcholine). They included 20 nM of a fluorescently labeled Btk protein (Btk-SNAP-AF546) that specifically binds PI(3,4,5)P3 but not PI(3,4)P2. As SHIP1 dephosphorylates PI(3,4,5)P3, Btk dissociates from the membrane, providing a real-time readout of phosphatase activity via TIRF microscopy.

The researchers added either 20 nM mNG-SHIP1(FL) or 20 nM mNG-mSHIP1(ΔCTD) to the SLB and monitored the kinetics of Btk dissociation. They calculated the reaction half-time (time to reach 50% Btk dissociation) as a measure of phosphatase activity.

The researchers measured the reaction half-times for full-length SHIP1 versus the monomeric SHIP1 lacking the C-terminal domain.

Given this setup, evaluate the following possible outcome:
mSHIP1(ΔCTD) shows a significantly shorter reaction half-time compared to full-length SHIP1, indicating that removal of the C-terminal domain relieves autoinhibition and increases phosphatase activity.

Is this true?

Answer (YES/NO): NO